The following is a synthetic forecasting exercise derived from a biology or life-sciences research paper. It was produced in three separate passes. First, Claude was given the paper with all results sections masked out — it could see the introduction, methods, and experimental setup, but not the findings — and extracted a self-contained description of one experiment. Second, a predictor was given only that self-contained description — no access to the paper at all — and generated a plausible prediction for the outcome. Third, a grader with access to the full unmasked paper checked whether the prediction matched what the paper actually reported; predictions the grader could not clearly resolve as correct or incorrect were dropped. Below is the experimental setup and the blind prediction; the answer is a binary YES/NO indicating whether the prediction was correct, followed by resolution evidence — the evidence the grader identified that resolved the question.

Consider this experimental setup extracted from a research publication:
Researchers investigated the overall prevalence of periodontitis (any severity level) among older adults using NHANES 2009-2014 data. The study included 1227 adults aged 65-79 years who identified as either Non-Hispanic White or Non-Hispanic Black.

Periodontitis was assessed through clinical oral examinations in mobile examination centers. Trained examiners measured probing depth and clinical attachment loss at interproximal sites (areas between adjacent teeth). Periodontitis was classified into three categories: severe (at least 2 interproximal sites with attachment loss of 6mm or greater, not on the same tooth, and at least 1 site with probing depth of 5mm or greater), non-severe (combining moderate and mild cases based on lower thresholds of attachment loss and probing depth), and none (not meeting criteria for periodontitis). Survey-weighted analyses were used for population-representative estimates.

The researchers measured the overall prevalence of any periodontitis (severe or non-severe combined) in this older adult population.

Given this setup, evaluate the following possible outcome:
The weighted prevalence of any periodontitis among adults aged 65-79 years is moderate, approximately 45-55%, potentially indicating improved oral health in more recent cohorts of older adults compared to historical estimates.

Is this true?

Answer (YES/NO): YES